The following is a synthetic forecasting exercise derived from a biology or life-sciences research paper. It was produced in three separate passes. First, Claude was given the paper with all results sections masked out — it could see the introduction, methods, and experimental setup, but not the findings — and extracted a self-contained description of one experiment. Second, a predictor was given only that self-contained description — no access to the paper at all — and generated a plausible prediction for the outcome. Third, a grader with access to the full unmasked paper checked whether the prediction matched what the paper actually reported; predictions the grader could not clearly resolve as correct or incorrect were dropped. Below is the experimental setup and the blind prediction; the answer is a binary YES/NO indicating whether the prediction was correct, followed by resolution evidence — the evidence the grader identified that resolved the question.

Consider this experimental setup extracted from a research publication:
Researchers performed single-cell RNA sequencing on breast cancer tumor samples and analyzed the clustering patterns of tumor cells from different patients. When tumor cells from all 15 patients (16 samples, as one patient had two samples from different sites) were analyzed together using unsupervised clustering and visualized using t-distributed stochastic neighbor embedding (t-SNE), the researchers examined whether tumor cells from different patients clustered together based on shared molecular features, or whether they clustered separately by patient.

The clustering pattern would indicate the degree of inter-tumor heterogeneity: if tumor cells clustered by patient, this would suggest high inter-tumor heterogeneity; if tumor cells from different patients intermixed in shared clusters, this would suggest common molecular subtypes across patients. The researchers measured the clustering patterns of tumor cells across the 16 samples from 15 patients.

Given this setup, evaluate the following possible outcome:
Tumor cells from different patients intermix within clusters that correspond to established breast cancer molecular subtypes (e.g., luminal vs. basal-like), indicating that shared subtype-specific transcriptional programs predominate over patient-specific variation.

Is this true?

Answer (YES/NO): NO